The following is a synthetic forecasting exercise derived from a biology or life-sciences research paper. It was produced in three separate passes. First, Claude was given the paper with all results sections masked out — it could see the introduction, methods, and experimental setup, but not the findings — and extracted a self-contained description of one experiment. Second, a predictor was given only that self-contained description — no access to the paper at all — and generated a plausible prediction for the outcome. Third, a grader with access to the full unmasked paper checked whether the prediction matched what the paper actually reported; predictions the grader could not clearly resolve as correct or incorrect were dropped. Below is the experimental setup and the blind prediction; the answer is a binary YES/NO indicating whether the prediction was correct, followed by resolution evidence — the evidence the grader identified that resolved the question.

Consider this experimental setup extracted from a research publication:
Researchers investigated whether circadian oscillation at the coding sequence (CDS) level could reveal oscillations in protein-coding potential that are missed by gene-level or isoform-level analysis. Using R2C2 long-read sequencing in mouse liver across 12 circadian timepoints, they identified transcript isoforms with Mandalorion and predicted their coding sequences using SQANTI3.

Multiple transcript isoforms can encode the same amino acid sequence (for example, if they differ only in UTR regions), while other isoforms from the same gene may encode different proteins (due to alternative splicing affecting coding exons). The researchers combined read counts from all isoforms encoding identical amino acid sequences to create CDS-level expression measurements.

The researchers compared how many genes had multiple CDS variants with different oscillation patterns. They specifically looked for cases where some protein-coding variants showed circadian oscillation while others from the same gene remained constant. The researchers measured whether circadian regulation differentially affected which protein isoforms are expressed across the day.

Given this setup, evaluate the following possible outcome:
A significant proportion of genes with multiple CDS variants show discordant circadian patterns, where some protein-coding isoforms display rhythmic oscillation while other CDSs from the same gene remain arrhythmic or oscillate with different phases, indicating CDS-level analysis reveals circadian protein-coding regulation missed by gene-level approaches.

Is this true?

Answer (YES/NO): NO